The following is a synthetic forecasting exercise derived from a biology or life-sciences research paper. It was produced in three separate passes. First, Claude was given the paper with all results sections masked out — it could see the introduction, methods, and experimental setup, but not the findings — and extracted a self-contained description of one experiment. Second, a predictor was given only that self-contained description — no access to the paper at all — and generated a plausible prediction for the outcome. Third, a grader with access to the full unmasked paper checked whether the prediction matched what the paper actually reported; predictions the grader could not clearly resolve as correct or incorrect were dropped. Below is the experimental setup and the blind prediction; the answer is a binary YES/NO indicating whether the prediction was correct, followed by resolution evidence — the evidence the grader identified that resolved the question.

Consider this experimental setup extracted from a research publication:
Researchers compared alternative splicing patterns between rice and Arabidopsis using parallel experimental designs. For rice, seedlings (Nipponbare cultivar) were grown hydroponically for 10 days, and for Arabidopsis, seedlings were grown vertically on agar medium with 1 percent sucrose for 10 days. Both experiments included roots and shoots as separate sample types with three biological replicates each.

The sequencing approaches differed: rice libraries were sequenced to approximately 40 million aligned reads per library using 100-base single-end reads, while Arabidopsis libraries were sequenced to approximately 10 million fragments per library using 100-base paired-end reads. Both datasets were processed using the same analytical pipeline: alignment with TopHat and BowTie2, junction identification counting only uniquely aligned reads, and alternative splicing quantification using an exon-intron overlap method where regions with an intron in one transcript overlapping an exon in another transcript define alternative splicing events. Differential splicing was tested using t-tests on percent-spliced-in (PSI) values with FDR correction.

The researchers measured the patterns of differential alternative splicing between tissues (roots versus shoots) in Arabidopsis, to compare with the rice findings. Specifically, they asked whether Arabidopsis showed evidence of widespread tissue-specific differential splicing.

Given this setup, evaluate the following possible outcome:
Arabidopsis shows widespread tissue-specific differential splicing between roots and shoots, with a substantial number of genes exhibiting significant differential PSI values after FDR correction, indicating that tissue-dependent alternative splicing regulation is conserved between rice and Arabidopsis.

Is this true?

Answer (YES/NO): NO